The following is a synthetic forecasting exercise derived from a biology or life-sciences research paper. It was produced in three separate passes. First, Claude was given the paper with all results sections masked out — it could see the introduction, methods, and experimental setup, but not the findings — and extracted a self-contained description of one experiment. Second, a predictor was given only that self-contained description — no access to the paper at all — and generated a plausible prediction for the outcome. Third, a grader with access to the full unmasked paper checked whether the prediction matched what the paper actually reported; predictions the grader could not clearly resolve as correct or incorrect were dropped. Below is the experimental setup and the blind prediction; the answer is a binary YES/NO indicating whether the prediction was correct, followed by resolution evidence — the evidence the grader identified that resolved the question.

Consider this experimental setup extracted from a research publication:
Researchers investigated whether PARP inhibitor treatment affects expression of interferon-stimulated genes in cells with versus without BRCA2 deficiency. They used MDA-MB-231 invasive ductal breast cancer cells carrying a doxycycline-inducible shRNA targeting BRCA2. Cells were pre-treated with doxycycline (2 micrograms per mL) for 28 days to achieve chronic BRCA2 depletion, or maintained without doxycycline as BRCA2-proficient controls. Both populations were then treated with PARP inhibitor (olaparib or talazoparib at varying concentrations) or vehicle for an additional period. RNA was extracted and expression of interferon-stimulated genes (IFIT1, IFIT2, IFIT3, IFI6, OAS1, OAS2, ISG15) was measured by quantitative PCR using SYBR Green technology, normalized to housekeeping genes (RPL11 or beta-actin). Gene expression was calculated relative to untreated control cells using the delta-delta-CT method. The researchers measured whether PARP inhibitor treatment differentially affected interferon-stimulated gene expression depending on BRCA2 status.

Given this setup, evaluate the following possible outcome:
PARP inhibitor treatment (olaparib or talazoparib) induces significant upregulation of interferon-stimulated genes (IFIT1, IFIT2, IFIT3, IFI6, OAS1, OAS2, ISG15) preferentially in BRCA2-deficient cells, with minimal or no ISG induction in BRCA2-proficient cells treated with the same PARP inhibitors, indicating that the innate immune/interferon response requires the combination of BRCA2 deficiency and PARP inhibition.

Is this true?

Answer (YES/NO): YES